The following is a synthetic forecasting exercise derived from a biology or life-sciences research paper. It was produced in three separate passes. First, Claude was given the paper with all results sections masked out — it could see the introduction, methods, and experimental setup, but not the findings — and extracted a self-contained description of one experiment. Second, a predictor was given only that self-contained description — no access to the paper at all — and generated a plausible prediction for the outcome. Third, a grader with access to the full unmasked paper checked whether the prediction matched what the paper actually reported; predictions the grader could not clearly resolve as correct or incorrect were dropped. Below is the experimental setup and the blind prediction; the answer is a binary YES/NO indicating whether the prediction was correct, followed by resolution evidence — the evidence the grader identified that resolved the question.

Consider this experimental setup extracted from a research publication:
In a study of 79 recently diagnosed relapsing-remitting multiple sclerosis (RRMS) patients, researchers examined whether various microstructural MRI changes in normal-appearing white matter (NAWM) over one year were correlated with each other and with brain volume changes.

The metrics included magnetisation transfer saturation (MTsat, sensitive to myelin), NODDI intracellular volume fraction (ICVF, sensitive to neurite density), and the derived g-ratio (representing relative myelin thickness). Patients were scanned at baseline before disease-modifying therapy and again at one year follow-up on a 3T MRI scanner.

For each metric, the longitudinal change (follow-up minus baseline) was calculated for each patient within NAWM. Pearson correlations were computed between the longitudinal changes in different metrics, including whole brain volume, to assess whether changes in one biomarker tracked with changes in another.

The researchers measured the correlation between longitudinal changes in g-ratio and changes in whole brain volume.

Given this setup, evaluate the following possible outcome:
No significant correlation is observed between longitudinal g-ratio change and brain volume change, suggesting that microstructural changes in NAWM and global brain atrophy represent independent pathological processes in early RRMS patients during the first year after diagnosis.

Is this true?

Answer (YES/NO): YES